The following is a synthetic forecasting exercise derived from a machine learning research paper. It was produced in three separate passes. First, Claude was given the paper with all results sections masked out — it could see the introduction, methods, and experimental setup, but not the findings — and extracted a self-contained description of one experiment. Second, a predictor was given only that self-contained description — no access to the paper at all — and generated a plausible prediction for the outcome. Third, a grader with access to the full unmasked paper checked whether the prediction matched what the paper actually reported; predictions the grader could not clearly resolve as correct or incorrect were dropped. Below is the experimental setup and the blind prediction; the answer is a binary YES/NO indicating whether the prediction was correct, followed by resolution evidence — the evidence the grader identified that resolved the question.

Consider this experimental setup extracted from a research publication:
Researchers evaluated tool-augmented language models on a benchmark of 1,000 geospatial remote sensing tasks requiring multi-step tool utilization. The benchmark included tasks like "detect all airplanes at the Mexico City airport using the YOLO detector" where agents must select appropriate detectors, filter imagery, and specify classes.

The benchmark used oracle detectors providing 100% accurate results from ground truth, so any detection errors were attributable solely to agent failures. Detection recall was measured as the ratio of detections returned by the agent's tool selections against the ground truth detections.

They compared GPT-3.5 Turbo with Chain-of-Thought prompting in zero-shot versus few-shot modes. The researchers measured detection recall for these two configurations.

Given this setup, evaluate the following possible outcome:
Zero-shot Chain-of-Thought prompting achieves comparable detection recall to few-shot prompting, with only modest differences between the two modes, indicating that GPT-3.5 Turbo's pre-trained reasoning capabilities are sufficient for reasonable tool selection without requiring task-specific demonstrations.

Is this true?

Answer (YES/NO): NO